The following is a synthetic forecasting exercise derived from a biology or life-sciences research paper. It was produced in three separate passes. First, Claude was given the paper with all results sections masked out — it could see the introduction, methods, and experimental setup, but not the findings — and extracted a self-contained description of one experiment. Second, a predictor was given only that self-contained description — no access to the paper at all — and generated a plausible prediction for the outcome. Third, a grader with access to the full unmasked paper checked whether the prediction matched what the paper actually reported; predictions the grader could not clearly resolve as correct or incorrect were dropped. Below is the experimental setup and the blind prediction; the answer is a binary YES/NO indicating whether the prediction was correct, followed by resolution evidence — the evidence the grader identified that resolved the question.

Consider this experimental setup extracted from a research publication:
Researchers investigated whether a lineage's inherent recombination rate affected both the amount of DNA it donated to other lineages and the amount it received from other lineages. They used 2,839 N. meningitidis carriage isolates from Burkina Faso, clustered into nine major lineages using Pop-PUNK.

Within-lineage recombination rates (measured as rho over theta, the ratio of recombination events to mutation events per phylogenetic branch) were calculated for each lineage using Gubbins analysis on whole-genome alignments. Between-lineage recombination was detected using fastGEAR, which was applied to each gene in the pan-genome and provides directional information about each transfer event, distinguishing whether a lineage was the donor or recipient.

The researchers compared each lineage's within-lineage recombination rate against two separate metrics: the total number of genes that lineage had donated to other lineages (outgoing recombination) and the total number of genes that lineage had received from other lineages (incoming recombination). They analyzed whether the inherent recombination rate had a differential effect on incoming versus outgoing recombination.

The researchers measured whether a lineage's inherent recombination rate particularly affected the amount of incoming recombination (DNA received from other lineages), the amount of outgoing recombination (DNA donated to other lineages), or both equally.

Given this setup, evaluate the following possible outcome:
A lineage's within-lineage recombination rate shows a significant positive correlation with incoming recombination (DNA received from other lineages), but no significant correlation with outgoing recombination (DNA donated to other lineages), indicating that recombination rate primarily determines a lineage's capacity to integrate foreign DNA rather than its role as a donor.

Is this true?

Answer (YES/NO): YES